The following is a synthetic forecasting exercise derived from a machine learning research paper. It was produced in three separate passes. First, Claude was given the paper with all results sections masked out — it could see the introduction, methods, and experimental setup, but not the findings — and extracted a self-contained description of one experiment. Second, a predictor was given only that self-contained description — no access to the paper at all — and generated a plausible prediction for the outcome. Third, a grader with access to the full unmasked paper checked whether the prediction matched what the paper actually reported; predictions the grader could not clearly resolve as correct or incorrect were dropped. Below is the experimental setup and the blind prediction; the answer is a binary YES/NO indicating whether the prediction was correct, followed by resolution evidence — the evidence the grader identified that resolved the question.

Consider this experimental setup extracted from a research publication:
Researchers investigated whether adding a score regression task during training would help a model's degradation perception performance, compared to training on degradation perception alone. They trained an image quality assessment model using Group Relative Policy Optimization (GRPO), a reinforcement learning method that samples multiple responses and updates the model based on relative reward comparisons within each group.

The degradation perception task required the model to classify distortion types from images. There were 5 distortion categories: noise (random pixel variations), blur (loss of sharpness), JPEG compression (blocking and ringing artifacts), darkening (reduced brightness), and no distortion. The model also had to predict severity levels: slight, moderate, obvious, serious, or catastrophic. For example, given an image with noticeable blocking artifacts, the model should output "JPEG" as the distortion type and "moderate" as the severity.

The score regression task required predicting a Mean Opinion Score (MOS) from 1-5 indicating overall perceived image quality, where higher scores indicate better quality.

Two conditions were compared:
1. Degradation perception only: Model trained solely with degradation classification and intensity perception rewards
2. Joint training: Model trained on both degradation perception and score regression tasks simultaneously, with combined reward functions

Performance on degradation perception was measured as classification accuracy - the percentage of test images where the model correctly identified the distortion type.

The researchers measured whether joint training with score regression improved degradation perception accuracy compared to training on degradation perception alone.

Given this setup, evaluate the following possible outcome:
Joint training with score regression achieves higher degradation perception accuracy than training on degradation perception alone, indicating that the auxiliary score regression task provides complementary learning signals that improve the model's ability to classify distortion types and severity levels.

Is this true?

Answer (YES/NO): YES